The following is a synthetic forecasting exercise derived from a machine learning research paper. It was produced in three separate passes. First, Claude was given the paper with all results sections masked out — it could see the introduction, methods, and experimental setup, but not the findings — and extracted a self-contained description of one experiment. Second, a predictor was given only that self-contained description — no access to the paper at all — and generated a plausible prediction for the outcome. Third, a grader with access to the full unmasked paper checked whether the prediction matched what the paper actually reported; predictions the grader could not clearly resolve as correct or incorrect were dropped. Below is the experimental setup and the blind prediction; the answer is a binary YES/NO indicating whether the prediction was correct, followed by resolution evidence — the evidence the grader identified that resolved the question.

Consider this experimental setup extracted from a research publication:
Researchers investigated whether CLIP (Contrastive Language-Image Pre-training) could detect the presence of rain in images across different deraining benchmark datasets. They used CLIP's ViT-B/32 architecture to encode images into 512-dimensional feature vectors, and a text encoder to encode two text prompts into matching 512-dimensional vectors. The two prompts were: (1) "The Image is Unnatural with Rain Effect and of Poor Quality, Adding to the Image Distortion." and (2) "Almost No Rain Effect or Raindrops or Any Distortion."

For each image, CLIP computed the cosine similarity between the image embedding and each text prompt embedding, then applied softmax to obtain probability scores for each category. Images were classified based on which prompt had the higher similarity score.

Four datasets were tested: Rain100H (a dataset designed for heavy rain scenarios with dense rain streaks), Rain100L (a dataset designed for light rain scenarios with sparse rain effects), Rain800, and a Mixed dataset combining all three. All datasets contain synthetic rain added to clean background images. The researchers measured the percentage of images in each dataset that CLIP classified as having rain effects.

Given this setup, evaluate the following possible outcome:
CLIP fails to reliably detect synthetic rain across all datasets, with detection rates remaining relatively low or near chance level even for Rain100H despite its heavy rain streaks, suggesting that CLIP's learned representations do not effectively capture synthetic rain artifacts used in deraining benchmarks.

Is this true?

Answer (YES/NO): NO